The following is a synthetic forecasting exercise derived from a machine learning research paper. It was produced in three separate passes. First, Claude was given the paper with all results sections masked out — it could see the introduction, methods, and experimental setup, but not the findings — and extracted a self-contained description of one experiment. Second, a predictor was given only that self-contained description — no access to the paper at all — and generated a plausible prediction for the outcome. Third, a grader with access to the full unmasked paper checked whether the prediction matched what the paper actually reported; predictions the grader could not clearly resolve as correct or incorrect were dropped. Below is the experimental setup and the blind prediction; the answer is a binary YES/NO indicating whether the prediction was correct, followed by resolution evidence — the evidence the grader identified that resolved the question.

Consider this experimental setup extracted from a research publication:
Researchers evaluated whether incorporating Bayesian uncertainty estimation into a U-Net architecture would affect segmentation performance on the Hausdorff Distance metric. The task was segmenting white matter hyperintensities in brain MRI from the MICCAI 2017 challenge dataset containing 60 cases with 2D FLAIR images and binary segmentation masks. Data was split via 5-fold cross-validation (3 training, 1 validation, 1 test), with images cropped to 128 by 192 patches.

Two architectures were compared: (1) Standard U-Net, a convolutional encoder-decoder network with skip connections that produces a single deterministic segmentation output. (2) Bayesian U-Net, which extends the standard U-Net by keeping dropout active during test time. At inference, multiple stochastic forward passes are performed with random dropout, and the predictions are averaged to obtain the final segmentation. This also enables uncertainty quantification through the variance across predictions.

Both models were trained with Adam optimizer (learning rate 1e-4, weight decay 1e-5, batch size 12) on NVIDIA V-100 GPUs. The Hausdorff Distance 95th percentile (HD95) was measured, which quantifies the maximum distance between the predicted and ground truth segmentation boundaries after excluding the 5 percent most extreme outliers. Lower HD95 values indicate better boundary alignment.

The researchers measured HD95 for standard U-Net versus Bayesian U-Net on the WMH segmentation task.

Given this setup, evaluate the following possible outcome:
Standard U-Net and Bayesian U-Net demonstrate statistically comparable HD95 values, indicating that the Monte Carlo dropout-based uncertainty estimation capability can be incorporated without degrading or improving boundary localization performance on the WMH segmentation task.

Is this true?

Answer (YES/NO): NO